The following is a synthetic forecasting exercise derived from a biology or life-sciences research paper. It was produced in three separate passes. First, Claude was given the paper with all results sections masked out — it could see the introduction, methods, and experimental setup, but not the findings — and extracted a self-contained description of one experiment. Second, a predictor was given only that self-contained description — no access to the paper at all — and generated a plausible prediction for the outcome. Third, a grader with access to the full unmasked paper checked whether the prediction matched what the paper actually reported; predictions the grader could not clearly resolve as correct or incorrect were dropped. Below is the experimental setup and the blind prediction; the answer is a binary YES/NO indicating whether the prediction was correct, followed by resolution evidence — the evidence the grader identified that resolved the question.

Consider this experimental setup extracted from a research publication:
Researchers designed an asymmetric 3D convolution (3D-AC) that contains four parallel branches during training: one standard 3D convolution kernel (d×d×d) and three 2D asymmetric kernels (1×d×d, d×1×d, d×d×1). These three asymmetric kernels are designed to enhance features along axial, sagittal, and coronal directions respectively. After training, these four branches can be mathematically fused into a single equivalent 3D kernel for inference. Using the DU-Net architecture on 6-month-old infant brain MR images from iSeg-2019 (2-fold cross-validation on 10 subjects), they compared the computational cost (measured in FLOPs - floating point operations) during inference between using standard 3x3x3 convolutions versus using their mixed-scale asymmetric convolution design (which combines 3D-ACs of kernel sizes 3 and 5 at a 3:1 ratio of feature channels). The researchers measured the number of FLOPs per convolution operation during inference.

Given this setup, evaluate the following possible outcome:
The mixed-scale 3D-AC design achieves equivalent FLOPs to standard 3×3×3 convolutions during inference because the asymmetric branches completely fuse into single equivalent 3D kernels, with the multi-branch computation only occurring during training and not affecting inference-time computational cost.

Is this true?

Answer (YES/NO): NO